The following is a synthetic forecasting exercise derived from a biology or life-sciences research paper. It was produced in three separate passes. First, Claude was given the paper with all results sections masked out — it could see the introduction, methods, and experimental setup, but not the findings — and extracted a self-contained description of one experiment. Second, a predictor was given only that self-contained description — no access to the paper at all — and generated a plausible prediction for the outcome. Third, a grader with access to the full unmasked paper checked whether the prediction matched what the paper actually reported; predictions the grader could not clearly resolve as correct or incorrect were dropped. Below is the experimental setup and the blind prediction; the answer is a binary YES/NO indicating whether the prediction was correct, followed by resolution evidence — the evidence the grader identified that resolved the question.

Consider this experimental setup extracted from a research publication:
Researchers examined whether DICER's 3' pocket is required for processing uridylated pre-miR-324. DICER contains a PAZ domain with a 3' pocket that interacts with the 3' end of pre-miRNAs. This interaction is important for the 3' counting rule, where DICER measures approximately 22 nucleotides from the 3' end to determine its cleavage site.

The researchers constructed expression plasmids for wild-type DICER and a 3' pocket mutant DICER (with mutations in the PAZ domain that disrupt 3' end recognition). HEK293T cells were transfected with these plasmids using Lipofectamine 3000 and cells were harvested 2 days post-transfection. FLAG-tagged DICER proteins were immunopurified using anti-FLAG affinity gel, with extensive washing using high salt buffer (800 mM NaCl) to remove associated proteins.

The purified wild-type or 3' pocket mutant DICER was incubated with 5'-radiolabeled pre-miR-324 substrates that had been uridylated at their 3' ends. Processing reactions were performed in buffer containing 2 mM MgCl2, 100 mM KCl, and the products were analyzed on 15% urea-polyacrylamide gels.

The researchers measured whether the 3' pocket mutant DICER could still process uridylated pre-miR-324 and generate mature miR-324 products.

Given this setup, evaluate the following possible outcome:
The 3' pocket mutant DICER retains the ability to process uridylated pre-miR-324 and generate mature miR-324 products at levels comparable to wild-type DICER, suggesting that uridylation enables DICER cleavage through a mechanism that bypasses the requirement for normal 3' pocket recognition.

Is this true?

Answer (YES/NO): YES